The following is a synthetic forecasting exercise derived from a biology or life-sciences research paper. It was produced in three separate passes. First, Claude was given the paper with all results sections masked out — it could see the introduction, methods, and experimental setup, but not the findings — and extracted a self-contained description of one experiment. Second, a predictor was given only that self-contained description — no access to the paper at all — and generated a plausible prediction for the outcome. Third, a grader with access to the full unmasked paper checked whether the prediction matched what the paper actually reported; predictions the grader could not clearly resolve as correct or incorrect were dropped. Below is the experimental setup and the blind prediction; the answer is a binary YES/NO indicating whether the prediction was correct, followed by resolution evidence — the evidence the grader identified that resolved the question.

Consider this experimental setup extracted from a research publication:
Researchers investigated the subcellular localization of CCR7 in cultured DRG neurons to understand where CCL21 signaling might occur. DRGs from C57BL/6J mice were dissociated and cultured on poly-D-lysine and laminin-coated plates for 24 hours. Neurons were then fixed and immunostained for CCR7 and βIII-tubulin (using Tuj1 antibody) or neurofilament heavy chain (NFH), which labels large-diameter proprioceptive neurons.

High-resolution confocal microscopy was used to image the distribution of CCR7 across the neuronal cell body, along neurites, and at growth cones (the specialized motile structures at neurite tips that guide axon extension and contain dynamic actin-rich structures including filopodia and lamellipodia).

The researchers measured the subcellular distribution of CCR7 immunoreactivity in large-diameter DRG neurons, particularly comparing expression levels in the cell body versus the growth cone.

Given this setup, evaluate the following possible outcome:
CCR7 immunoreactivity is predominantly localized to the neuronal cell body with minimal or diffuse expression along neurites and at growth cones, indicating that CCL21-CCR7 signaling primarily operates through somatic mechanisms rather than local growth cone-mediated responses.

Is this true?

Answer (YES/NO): NO